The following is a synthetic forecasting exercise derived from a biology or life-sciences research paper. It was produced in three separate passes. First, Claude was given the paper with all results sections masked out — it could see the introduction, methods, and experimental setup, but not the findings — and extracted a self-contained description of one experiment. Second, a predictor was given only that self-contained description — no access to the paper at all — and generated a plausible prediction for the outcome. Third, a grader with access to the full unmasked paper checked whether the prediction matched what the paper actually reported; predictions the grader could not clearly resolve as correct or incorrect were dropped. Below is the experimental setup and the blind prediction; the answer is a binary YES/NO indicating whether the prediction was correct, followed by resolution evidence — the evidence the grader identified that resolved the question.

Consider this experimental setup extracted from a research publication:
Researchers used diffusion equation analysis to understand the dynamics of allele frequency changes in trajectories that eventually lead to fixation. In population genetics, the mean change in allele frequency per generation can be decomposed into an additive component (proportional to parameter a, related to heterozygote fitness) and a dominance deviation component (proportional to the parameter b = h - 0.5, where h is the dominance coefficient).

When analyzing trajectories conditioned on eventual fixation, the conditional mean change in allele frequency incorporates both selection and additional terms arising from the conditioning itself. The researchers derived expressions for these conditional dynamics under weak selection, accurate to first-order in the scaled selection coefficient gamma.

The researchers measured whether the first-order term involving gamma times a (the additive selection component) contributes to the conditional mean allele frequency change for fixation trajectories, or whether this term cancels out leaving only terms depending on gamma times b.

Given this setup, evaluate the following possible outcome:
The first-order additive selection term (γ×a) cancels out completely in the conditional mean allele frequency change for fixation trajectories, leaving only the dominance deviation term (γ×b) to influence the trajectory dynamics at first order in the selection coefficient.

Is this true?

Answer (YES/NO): YES